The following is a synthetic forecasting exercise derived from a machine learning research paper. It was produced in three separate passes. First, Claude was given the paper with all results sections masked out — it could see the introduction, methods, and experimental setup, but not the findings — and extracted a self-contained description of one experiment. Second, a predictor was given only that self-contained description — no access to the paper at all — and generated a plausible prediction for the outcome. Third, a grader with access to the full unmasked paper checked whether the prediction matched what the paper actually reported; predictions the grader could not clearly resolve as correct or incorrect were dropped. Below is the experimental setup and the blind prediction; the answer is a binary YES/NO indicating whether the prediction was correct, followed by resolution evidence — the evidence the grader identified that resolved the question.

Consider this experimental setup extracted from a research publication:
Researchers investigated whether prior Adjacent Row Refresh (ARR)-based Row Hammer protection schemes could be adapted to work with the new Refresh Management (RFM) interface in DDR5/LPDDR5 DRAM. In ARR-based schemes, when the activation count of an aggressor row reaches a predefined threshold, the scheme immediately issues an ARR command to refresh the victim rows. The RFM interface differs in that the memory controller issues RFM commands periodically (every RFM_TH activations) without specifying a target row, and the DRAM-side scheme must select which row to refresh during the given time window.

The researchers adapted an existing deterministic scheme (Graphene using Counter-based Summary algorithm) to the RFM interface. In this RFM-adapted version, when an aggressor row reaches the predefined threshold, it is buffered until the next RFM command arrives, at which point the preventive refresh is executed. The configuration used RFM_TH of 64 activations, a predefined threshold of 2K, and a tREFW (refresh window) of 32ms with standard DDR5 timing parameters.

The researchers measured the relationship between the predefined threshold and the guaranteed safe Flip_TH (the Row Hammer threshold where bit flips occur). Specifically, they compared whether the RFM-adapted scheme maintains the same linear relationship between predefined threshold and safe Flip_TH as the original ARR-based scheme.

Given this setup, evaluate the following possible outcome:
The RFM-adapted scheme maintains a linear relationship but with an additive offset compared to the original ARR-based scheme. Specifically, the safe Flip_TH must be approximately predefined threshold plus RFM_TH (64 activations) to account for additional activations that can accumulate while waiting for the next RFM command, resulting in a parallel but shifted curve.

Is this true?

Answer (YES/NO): NO